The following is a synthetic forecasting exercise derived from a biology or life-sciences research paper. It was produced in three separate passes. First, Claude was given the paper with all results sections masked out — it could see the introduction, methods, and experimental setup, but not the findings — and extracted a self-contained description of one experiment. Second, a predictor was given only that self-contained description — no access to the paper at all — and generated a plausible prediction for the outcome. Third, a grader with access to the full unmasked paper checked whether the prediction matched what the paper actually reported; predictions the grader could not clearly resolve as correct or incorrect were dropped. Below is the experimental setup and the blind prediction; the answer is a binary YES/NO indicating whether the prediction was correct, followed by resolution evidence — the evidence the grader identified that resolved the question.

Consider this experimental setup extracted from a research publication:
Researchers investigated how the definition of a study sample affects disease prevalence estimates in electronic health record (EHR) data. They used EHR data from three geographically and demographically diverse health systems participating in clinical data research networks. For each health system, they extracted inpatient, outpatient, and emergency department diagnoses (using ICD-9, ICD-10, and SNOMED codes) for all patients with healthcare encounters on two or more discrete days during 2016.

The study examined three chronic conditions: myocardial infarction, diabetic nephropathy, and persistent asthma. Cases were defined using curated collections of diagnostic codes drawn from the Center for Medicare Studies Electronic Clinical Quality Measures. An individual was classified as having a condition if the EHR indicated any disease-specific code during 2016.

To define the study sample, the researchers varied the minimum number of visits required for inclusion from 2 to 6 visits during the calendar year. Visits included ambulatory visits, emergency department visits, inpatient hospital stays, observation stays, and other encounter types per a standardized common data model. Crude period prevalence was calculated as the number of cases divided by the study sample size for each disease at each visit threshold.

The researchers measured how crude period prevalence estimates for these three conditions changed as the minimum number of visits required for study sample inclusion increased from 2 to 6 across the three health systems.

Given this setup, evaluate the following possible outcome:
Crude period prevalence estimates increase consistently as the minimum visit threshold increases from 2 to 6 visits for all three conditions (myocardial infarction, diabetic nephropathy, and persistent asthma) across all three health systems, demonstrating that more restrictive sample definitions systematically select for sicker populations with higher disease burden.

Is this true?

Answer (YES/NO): YES